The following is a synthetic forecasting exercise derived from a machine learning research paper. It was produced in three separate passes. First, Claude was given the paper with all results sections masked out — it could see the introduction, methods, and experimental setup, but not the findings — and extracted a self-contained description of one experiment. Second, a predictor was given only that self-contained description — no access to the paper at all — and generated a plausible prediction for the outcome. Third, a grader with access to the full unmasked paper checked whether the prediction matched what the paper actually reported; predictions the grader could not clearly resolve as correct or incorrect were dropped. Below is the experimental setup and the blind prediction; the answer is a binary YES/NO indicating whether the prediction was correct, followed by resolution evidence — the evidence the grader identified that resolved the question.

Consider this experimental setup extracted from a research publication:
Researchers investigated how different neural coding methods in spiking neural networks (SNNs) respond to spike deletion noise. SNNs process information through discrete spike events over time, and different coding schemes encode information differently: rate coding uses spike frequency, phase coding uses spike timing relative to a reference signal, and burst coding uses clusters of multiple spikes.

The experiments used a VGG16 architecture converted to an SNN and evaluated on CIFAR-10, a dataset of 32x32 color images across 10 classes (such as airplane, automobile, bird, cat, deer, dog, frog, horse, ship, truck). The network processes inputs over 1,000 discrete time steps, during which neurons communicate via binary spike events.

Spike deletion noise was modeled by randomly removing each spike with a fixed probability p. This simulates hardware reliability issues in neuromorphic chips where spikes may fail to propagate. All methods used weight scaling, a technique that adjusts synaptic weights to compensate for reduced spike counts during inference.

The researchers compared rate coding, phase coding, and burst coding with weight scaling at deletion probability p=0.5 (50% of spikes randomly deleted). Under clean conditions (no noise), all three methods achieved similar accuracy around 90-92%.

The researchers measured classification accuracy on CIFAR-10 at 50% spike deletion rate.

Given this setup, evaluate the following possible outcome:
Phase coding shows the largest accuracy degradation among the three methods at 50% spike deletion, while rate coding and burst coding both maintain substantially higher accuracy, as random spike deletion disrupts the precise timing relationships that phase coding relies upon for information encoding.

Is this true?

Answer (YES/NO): YES